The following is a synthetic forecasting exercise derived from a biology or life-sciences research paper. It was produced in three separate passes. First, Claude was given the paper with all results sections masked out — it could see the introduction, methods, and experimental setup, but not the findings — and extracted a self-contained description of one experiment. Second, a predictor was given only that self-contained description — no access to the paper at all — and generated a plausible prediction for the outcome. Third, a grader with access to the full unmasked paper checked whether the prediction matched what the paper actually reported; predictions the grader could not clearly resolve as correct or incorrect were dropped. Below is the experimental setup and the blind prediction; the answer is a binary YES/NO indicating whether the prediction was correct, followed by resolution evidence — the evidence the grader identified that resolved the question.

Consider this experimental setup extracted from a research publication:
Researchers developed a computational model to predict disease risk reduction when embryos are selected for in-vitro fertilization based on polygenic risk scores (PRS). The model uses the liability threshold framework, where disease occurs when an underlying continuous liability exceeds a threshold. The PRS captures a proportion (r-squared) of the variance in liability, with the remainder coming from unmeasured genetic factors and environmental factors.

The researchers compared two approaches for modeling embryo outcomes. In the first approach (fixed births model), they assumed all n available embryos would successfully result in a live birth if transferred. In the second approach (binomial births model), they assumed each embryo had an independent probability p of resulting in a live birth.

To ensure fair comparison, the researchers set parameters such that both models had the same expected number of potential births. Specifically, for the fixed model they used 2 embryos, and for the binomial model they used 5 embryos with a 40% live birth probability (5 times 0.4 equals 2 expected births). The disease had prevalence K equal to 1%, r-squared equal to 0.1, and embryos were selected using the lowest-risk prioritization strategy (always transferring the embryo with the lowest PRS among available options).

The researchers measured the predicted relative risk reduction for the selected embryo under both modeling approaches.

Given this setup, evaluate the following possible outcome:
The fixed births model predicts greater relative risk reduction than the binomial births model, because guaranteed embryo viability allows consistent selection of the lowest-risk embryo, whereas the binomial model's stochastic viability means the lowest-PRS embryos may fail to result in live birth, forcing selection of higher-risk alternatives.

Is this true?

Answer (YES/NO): YES